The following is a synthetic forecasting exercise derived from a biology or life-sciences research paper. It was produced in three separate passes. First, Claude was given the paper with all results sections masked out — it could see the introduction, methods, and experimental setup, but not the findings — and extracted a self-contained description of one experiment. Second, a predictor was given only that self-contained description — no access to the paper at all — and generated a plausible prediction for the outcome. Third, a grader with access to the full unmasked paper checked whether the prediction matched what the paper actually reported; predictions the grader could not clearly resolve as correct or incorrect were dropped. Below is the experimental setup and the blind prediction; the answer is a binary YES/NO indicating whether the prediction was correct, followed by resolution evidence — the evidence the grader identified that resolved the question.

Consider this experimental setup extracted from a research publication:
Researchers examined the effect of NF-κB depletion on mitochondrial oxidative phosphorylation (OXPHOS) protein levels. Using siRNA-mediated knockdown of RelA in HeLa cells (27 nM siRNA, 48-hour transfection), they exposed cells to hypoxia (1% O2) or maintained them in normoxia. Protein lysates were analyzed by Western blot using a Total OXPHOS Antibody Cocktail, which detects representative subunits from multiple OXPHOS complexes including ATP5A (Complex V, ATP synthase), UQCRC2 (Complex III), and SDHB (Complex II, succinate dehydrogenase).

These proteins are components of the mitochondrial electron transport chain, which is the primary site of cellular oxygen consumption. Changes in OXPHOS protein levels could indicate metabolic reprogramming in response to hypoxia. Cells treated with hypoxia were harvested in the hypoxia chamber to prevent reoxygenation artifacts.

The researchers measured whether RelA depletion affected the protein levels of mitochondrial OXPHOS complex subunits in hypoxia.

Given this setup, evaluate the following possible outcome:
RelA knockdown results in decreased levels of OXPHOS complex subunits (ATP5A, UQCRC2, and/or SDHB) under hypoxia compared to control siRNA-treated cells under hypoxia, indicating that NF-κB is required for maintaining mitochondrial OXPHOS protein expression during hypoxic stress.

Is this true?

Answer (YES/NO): NO